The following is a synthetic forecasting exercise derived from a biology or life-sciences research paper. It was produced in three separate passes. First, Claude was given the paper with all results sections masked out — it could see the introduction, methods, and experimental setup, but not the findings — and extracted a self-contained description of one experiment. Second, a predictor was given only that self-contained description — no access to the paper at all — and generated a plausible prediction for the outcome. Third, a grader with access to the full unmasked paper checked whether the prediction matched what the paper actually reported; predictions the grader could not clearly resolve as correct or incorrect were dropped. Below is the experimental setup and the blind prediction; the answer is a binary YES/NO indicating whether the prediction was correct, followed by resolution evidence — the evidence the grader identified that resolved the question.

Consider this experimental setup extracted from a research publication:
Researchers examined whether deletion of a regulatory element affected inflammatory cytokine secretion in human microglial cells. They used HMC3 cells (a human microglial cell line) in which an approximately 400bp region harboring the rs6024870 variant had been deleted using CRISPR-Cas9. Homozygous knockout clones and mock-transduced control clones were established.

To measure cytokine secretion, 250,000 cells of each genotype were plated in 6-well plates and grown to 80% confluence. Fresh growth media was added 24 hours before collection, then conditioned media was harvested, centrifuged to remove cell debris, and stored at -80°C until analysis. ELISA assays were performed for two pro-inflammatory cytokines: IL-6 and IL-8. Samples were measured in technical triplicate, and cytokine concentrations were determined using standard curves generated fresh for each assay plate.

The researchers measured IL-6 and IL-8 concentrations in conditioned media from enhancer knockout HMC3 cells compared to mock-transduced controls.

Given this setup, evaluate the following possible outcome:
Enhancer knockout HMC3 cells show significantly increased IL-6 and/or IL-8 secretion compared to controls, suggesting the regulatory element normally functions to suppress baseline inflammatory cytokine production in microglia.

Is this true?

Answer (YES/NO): YES